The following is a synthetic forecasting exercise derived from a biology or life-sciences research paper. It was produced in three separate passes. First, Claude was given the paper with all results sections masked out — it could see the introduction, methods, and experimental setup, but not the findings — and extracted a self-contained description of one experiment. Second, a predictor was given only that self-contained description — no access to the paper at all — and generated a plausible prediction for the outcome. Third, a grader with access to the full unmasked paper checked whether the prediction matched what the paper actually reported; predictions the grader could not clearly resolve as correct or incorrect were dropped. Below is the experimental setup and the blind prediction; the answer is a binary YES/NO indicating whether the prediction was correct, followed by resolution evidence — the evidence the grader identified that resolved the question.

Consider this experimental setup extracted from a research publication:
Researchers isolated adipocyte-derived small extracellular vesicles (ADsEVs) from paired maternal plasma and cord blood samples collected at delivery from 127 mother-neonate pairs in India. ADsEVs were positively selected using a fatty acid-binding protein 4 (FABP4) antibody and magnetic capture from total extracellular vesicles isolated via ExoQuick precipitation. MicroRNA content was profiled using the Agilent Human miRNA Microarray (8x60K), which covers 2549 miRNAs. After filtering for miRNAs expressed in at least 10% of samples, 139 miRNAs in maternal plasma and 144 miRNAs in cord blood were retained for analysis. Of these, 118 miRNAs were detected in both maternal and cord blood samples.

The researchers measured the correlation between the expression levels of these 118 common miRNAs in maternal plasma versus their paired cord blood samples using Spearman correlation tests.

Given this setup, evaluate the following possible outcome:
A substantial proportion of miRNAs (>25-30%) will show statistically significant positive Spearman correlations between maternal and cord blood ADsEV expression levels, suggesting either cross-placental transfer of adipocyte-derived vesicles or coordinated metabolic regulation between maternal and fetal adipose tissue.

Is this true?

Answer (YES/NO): YES